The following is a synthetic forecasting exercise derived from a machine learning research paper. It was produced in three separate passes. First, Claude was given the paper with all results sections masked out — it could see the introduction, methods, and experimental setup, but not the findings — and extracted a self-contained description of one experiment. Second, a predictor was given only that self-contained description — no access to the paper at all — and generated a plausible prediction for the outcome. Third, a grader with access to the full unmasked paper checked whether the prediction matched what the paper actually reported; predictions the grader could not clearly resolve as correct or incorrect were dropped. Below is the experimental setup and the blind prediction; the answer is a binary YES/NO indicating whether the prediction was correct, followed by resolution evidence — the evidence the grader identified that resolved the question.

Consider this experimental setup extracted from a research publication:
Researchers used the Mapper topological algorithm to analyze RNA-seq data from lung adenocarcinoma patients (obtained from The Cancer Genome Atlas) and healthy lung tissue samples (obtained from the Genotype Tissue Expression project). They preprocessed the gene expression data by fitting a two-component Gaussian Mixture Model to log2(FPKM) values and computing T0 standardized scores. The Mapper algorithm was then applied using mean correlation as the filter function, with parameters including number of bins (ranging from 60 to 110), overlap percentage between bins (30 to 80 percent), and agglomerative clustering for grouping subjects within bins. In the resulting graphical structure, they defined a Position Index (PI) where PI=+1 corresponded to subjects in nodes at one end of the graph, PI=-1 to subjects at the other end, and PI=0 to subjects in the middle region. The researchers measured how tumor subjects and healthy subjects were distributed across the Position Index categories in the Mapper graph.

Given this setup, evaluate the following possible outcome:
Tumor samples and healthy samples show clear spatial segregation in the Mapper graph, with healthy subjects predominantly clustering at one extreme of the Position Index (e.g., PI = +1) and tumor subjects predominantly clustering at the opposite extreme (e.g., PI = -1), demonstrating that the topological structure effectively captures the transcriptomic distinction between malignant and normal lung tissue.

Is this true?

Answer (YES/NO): NO